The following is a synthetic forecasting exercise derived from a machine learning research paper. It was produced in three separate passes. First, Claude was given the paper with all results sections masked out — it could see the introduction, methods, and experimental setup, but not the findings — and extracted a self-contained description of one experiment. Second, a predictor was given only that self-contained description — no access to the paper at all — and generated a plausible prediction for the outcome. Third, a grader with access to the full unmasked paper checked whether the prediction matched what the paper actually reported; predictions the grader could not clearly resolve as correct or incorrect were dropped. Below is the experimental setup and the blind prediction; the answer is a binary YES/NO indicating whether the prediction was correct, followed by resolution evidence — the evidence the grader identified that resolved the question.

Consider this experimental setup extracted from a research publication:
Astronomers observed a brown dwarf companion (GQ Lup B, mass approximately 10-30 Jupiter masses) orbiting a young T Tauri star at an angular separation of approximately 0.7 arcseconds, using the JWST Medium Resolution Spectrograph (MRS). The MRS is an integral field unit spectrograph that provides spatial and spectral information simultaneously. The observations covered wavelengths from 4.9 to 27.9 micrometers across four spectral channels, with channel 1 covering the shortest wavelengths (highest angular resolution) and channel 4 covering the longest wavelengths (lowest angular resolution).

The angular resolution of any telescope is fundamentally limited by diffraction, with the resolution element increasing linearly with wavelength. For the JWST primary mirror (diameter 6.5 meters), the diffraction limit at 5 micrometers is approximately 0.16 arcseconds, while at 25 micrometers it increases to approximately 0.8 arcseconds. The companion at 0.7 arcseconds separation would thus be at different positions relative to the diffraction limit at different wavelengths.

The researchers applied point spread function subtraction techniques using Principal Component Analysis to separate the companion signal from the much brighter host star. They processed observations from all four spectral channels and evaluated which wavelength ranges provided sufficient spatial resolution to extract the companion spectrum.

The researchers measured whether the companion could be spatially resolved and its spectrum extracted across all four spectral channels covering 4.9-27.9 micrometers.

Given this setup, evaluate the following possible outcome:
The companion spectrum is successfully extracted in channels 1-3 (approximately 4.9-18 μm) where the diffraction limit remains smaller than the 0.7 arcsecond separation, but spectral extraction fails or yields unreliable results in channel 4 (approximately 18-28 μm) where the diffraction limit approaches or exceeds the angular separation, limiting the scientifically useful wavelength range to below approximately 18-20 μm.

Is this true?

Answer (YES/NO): NO